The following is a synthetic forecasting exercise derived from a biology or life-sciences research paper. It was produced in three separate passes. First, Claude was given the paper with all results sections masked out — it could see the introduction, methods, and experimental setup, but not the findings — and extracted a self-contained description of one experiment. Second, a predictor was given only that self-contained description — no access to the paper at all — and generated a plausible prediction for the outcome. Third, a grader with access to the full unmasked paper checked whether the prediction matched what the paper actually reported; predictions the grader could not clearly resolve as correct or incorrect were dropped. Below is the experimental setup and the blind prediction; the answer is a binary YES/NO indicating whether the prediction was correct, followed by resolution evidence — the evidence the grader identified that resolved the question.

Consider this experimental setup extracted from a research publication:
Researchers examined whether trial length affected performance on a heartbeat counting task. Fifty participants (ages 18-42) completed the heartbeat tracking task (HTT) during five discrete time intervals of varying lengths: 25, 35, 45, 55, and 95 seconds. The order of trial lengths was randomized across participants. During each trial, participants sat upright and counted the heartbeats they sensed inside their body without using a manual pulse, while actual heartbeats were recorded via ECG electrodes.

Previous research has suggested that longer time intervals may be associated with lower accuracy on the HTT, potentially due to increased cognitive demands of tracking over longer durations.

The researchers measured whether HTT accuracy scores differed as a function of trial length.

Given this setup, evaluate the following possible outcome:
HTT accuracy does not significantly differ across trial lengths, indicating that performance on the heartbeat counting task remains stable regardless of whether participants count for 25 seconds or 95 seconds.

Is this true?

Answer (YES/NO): YES